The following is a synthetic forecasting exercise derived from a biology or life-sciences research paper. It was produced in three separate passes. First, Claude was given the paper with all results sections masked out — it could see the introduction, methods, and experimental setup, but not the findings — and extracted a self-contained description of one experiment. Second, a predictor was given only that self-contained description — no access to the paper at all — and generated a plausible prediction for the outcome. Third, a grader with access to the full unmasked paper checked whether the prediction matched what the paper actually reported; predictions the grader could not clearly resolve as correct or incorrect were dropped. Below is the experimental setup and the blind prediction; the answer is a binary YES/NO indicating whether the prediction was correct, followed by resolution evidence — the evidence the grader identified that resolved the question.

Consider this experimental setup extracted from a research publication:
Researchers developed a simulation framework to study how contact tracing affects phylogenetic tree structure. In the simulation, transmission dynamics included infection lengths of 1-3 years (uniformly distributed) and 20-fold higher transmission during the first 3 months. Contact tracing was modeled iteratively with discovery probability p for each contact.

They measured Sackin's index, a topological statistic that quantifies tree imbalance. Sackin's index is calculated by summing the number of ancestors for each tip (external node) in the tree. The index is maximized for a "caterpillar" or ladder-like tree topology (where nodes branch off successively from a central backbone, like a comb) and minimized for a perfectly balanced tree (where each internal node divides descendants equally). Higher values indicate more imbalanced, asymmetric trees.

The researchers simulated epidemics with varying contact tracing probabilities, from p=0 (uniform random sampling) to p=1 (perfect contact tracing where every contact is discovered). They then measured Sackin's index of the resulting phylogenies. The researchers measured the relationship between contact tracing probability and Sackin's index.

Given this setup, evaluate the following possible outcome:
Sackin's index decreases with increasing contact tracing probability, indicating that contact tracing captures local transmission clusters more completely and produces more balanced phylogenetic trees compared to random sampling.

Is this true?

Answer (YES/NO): NO